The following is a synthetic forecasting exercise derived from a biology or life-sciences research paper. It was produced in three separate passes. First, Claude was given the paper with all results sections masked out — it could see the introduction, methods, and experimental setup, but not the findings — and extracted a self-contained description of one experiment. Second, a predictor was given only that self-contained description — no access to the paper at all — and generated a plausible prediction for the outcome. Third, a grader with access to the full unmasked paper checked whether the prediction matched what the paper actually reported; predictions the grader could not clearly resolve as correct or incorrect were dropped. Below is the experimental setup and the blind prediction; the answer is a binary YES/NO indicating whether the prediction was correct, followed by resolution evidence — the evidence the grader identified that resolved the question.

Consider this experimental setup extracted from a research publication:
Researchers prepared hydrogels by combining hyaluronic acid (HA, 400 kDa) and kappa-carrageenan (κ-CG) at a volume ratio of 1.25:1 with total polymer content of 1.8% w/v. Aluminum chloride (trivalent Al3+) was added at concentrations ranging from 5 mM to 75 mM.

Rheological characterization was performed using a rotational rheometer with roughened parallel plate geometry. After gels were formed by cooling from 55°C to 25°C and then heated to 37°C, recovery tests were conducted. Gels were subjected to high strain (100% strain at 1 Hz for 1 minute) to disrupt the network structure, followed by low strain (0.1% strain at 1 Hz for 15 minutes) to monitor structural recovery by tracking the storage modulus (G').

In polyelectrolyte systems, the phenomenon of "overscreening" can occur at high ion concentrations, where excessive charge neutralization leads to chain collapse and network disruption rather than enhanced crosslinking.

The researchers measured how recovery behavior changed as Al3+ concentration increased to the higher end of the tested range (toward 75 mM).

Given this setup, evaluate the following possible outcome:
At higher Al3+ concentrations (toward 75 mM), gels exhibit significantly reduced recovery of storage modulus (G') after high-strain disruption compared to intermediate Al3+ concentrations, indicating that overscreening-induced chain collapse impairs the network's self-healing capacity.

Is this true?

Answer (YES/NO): YES